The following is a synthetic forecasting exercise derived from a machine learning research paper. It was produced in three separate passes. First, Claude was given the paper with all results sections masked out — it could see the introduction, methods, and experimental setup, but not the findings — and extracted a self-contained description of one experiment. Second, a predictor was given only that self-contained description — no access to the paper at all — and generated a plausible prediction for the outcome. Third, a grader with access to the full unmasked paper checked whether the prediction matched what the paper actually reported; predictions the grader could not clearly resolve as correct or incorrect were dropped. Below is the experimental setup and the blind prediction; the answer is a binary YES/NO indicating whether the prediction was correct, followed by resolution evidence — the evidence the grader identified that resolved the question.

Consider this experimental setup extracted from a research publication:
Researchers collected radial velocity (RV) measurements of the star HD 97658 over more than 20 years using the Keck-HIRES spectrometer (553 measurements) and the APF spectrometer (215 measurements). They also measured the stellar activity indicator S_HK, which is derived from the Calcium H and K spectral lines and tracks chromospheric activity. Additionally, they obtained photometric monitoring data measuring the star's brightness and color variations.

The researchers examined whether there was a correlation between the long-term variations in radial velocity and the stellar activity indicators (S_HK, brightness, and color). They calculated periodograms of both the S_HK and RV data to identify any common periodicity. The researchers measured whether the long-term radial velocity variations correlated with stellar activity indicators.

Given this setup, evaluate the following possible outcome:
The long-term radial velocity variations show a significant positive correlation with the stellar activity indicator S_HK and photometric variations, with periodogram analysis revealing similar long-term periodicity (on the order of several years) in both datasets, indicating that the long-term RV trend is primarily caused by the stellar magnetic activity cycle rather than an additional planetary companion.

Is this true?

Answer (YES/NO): YES